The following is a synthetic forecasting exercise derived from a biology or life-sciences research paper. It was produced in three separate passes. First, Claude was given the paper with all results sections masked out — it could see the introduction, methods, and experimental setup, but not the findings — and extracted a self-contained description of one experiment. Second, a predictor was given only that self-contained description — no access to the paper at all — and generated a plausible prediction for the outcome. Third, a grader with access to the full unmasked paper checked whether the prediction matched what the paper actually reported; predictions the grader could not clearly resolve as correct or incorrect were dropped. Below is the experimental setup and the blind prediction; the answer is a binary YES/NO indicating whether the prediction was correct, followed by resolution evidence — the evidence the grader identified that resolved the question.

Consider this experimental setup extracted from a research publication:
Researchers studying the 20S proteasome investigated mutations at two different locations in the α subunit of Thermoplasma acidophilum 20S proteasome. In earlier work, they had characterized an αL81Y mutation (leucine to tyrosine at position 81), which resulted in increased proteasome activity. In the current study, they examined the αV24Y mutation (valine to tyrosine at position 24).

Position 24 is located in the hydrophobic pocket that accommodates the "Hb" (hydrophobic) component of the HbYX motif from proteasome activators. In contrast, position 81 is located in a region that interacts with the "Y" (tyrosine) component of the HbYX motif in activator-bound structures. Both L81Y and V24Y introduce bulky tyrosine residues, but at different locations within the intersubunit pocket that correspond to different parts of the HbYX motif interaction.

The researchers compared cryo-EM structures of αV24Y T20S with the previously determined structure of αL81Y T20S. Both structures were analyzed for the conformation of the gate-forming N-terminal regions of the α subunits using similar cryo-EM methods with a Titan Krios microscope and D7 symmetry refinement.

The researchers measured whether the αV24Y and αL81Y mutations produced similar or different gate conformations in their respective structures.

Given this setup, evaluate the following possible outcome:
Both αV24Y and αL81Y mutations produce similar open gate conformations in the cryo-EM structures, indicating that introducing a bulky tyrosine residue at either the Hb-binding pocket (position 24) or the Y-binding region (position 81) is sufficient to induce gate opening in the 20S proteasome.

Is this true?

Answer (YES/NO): YES